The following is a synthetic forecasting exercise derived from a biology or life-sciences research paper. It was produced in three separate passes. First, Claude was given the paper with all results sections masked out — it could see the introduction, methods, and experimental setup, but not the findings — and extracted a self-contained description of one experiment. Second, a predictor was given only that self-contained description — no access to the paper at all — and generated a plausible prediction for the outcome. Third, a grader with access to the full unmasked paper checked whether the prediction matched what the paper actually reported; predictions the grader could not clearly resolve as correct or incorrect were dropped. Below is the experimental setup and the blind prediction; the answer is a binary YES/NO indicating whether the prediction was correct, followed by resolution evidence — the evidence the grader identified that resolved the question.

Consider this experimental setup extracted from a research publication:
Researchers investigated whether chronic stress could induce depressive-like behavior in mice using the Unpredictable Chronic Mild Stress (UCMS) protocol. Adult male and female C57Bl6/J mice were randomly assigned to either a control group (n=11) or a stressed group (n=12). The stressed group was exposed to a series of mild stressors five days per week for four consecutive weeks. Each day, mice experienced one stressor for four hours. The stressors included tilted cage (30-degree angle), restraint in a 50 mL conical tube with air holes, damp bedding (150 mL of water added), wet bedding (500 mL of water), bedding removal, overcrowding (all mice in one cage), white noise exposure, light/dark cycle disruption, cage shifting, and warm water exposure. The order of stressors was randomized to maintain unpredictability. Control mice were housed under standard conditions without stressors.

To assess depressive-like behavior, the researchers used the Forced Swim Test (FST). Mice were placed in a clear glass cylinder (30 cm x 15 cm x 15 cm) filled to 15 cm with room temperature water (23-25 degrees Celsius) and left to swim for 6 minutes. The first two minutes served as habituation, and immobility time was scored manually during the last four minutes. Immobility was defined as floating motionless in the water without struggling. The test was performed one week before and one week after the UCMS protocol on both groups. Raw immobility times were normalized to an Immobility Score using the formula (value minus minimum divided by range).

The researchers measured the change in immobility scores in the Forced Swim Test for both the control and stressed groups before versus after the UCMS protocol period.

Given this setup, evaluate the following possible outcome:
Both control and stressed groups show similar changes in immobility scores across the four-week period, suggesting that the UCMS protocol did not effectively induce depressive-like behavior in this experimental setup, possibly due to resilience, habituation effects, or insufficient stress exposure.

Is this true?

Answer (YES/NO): NO